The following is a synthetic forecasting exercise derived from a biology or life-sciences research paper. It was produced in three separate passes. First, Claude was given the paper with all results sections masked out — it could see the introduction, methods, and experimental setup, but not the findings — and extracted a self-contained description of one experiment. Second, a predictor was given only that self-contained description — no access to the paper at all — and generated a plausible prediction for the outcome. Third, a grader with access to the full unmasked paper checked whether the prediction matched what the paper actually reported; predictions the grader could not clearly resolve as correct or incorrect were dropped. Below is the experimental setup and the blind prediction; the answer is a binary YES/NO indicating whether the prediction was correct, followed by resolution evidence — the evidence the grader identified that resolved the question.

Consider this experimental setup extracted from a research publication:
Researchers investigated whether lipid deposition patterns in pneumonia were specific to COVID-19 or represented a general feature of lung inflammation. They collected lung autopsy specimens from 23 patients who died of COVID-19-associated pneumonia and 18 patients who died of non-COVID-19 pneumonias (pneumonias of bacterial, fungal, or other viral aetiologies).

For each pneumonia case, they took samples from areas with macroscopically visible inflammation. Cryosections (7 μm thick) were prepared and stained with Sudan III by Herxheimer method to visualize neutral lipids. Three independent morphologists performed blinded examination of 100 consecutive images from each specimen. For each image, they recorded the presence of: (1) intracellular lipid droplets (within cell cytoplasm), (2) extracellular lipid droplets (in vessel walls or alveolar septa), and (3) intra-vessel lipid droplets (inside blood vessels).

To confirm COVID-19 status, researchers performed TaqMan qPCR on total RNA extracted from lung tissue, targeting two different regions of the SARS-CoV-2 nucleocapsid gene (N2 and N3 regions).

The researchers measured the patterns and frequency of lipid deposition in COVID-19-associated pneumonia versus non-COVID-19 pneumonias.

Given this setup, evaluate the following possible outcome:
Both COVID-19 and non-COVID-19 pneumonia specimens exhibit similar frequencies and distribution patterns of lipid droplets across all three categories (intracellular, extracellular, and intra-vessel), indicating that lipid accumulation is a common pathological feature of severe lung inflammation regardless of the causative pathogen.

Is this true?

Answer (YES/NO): YES